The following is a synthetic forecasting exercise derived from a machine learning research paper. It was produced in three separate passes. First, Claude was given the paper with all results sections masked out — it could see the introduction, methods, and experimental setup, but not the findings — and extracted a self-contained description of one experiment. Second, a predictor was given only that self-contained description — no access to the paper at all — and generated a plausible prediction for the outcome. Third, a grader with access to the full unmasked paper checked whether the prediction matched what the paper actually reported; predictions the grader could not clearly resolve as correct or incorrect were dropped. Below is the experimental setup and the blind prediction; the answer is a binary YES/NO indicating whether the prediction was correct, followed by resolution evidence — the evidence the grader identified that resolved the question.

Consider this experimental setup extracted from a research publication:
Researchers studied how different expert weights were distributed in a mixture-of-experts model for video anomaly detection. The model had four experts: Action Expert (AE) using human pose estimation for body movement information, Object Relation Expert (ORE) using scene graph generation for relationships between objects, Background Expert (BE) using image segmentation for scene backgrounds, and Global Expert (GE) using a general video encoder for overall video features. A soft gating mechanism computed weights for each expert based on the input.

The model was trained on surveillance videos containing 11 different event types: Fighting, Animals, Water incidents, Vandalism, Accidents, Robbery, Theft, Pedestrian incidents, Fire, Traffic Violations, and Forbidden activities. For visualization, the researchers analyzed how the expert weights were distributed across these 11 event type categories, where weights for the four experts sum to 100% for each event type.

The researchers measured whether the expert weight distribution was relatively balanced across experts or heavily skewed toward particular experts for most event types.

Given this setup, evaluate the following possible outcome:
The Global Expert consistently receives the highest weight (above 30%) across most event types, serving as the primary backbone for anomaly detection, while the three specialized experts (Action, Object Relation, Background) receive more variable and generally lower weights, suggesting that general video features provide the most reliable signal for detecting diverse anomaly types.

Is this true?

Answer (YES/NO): NO